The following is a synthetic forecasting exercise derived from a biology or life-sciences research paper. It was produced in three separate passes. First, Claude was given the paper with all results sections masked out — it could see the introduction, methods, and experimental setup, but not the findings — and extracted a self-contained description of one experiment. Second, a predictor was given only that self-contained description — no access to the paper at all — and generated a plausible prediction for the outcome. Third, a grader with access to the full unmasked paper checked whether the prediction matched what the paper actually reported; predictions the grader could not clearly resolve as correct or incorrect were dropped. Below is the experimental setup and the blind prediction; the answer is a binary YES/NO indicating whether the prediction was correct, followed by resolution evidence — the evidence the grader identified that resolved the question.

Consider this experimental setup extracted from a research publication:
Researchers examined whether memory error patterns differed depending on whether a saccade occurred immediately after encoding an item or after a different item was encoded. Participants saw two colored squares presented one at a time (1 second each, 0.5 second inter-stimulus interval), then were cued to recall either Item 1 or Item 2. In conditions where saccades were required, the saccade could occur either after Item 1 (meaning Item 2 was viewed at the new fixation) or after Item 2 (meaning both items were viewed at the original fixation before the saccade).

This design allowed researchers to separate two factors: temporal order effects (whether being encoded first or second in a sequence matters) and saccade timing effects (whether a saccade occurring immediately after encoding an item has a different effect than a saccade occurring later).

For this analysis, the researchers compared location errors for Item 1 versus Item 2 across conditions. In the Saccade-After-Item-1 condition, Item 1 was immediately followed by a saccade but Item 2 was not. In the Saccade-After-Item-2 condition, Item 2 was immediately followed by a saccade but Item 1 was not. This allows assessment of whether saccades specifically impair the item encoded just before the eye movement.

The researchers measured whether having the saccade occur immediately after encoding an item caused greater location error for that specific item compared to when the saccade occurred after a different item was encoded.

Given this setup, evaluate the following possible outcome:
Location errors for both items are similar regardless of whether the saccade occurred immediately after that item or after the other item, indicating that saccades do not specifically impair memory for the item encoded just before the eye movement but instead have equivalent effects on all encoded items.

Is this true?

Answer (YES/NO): YES